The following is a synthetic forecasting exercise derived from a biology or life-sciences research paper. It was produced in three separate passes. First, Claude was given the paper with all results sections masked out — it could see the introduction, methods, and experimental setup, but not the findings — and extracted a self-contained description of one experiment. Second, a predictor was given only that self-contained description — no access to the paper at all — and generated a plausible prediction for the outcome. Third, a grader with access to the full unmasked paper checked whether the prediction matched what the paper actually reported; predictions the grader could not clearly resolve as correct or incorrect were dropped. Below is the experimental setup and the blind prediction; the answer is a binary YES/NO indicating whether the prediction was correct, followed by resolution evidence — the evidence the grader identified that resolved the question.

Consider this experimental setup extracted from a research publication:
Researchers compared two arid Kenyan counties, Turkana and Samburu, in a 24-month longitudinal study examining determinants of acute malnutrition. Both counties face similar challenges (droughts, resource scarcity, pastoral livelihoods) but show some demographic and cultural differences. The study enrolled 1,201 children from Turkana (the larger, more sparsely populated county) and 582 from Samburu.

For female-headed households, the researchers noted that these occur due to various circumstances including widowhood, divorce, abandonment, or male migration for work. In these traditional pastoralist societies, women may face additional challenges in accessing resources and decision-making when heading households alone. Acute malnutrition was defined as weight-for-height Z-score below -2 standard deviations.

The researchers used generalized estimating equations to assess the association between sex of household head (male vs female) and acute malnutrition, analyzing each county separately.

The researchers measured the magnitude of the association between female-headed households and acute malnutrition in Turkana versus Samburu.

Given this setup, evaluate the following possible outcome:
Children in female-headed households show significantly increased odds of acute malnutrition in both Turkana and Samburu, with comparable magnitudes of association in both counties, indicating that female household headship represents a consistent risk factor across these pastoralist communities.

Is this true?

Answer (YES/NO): NO